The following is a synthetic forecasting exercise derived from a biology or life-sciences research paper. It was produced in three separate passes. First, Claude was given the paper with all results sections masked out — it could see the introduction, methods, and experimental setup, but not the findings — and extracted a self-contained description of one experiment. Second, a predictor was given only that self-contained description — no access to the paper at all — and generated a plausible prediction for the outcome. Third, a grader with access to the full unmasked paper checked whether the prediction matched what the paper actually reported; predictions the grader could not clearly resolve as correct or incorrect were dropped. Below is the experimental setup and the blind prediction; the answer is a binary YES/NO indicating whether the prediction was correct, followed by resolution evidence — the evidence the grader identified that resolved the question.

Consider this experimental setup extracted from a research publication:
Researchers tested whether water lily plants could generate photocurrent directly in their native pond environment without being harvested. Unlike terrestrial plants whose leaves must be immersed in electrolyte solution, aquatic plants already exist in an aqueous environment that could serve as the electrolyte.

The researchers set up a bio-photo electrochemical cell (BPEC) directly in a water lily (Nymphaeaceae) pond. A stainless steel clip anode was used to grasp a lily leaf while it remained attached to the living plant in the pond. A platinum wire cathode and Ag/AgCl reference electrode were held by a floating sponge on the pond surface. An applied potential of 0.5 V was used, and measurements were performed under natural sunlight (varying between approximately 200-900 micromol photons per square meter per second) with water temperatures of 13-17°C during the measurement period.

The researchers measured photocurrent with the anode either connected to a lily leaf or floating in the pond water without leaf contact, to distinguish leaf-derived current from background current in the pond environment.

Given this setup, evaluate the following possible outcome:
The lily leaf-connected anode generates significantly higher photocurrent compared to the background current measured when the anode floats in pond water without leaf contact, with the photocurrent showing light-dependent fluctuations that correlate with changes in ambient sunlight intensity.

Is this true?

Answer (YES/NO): NO